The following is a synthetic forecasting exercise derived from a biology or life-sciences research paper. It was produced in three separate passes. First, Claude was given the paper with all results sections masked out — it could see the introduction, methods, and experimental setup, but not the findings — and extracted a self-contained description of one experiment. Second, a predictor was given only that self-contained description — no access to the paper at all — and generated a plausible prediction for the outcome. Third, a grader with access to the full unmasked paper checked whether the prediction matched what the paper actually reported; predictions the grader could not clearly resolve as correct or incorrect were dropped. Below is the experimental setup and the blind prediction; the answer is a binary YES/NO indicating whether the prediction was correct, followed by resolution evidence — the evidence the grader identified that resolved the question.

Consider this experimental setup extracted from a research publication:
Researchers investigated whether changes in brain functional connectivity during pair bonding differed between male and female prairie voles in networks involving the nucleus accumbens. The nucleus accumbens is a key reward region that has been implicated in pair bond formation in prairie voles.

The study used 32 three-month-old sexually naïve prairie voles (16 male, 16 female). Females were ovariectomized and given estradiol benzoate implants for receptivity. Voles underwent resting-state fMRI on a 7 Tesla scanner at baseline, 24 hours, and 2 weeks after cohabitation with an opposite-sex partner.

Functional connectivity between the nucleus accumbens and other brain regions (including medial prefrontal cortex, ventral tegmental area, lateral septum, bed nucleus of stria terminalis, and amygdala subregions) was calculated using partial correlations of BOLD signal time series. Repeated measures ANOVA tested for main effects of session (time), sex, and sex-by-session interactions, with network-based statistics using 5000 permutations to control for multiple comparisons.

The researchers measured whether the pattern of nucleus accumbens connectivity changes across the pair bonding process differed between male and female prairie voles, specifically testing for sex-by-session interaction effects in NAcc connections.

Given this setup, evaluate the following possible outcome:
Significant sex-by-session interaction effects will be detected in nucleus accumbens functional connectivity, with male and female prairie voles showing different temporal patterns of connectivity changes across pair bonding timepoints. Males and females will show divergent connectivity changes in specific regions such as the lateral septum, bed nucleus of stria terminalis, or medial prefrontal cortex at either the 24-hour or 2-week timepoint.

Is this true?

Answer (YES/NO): NO